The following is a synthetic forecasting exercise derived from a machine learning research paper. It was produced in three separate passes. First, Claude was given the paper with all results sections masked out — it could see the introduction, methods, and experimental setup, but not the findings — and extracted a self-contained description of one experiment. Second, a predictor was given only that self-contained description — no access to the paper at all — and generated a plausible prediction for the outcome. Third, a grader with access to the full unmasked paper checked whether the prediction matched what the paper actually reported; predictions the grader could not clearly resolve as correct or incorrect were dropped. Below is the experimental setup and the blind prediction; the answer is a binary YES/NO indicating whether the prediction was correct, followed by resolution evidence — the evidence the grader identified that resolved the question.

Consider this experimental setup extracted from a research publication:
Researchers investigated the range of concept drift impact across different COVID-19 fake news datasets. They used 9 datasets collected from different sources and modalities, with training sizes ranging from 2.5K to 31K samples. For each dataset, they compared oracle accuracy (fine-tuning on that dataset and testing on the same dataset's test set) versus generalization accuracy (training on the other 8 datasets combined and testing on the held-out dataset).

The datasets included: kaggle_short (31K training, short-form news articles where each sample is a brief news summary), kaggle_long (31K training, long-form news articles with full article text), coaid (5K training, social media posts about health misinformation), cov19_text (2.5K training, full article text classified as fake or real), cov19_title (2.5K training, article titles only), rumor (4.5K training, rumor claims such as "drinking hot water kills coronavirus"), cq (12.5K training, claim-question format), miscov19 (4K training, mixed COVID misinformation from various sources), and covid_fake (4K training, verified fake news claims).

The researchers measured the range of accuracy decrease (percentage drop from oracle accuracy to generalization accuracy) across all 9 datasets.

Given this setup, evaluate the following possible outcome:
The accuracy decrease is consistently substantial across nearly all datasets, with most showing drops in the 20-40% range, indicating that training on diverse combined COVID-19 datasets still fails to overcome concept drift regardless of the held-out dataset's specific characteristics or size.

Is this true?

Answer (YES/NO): NO